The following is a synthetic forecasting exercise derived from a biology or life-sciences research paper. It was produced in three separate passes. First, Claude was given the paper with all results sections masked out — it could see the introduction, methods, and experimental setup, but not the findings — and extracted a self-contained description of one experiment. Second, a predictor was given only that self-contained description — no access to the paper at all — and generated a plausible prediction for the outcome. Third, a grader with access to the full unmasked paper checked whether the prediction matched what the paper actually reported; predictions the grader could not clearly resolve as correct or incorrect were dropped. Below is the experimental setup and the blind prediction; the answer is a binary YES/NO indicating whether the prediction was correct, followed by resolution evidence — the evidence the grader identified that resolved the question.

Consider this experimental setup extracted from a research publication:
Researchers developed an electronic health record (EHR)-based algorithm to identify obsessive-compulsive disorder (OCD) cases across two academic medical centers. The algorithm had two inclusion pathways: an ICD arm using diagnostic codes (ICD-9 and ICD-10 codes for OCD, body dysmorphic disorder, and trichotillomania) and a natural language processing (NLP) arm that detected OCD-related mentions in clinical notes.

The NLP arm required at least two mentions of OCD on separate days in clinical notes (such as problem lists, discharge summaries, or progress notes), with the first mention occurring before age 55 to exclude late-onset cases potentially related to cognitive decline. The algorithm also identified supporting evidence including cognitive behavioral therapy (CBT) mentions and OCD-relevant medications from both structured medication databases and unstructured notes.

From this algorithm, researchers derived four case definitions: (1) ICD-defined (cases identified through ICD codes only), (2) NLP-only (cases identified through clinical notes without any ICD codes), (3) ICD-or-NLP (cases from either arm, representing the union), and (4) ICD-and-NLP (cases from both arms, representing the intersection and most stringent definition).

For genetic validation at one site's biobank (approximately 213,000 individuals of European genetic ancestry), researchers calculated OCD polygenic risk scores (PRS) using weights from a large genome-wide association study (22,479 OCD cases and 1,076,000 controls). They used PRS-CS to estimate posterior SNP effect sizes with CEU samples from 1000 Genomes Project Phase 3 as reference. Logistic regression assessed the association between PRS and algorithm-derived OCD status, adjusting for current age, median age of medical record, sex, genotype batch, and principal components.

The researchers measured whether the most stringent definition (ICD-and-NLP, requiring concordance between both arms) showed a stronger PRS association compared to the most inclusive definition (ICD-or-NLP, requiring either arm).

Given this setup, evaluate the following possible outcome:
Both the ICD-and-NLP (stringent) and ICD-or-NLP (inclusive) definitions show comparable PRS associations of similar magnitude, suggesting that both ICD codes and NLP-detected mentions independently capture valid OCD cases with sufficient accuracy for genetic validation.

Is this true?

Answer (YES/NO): NO